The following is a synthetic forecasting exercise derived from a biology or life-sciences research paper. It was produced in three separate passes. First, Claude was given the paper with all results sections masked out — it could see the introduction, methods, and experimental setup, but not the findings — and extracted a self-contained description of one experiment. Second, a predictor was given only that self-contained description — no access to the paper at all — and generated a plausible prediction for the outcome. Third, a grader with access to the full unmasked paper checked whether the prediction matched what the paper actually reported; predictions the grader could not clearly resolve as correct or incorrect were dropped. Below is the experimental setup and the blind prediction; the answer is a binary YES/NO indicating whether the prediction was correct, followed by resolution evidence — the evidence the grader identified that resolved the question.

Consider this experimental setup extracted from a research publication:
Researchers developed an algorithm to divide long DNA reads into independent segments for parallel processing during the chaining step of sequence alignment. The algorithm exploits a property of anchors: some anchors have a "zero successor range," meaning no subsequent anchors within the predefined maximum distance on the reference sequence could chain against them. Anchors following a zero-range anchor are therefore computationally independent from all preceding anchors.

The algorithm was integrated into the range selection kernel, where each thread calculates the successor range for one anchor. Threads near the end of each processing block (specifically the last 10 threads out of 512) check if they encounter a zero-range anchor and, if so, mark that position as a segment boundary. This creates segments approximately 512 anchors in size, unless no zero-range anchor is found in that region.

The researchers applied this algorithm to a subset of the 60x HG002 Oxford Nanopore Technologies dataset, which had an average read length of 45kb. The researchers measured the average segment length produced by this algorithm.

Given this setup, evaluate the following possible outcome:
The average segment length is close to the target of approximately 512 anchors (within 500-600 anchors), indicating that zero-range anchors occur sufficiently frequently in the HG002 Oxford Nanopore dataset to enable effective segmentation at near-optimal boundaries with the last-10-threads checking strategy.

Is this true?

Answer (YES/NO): YES